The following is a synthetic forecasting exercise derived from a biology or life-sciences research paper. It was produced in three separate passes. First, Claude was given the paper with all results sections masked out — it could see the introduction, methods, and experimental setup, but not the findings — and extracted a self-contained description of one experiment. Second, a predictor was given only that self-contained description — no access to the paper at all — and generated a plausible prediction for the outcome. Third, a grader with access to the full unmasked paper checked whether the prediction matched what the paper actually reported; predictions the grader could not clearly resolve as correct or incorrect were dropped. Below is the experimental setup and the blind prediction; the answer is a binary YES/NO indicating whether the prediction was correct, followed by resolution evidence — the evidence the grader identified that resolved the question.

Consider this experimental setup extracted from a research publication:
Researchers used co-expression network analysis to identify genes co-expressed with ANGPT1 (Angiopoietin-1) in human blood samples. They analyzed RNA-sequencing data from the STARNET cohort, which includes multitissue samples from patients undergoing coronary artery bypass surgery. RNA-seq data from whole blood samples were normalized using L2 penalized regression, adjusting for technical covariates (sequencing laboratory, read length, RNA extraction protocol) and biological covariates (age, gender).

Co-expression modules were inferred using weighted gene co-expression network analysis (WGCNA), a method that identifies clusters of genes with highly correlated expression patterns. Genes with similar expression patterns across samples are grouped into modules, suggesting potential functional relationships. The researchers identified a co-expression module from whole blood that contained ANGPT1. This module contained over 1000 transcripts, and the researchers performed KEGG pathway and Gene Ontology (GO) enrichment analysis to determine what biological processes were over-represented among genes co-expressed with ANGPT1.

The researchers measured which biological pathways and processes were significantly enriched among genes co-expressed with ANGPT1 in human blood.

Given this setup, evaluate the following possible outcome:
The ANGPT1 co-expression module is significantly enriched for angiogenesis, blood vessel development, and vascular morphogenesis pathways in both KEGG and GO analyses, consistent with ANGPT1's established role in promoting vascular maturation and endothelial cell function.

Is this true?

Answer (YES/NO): NO